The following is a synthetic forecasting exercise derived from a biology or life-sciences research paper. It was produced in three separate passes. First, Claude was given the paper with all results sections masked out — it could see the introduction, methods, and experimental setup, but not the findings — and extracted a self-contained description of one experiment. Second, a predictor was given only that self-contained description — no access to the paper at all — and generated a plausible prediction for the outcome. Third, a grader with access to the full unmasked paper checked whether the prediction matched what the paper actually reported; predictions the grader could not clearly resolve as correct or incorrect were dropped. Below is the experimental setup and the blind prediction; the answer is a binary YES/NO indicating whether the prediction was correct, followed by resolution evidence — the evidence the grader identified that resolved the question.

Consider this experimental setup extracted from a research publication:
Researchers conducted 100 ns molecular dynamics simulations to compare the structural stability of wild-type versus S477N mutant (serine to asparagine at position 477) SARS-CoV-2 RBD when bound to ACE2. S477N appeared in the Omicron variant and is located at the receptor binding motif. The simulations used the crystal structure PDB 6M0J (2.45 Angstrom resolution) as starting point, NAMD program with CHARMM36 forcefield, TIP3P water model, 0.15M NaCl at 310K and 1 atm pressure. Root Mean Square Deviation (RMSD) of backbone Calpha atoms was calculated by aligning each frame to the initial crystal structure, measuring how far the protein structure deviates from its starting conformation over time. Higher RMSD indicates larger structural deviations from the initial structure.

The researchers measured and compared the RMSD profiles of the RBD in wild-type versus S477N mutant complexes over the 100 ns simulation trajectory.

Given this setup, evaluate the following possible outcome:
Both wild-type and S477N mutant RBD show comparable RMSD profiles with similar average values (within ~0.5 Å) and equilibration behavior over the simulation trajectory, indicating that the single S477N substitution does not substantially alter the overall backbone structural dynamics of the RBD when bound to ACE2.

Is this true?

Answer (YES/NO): YES